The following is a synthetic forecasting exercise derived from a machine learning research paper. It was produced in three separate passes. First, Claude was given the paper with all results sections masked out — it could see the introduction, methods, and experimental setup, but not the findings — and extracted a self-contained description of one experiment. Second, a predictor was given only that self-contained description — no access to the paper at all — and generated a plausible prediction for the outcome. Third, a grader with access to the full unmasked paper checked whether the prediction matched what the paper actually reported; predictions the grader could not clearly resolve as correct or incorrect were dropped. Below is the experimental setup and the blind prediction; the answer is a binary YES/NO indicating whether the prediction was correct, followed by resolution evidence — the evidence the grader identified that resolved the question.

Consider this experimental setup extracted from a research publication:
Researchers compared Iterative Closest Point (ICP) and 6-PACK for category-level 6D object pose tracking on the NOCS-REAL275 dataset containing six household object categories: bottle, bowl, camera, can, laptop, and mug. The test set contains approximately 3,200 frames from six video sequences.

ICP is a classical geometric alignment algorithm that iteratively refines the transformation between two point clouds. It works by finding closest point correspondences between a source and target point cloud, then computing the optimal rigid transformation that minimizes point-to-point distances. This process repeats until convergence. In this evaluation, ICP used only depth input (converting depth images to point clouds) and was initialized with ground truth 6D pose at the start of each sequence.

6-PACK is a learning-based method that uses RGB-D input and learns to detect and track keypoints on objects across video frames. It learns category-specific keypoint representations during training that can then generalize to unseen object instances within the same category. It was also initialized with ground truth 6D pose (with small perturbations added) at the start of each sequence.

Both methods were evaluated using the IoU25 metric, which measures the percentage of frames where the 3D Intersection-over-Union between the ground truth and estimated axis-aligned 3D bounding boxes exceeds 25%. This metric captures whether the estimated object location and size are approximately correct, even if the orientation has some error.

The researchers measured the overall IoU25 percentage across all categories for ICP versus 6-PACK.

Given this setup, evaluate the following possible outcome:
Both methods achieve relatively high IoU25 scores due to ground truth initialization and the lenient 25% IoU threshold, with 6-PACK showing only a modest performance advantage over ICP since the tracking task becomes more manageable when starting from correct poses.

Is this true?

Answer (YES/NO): NO